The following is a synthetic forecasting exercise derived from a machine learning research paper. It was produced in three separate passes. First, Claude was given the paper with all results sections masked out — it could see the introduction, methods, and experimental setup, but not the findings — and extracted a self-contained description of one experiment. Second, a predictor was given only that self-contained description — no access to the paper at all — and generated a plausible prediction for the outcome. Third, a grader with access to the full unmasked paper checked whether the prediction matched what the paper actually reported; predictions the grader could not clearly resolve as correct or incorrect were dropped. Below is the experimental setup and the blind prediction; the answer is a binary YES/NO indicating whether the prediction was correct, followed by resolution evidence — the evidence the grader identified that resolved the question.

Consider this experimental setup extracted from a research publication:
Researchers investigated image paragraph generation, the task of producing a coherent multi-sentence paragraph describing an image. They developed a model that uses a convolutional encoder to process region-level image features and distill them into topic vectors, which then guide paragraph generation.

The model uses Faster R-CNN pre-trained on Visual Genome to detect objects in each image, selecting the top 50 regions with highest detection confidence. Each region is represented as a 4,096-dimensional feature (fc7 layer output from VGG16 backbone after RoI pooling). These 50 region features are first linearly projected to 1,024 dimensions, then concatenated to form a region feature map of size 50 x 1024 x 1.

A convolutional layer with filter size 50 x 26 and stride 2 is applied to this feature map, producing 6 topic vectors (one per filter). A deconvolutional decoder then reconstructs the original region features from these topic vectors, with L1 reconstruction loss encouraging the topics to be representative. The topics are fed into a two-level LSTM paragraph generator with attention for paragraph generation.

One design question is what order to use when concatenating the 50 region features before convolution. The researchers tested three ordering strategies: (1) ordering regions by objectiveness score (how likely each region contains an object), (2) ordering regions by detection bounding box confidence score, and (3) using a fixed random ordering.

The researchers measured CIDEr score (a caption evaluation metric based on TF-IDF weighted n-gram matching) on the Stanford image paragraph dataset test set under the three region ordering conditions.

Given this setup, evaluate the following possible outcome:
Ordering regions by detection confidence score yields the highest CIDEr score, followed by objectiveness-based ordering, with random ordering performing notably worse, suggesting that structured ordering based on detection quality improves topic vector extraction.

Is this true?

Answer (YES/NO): NO